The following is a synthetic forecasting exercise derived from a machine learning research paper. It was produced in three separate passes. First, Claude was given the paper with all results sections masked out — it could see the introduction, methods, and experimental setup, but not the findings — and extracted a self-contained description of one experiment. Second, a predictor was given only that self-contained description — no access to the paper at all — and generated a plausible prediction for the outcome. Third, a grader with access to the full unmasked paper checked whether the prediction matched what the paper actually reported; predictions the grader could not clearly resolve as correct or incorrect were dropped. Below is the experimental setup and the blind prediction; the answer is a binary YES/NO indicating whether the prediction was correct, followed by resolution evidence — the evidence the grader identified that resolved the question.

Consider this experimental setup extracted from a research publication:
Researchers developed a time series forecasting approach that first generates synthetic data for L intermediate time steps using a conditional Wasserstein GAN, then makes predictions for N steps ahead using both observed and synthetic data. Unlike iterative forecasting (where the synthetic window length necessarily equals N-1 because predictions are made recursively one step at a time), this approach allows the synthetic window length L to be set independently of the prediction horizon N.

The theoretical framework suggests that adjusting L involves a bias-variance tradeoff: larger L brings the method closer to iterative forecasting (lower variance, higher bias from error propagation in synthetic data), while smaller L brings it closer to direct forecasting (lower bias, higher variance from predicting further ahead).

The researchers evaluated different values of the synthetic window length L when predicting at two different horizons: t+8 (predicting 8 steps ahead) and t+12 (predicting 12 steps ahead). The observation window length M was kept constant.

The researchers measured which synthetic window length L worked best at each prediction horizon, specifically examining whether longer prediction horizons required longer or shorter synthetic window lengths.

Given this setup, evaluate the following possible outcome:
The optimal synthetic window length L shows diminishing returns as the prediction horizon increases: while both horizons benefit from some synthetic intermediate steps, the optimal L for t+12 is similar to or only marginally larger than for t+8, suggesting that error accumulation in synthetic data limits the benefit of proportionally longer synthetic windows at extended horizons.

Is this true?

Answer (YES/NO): NO